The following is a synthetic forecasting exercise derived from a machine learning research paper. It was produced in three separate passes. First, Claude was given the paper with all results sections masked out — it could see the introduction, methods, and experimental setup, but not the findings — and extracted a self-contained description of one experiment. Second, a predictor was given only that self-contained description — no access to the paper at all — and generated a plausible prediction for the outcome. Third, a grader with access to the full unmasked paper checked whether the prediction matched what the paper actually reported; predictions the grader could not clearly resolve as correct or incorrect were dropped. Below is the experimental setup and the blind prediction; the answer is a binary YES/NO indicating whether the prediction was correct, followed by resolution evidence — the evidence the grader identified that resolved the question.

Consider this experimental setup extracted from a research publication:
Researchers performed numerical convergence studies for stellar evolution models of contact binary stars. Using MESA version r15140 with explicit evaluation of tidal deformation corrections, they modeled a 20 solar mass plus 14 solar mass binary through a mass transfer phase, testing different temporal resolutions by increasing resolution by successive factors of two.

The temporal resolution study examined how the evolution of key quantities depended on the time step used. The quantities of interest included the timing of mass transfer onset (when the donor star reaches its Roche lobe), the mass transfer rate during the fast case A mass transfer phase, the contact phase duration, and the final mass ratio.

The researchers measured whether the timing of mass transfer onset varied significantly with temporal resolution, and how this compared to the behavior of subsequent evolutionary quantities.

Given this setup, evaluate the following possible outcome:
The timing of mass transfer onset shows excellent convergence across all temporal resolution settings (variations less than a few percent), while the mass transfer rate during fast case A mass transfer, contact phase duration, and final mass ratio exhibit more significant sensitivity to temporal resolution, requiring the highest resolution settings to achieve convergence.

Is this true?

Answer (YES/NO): NO